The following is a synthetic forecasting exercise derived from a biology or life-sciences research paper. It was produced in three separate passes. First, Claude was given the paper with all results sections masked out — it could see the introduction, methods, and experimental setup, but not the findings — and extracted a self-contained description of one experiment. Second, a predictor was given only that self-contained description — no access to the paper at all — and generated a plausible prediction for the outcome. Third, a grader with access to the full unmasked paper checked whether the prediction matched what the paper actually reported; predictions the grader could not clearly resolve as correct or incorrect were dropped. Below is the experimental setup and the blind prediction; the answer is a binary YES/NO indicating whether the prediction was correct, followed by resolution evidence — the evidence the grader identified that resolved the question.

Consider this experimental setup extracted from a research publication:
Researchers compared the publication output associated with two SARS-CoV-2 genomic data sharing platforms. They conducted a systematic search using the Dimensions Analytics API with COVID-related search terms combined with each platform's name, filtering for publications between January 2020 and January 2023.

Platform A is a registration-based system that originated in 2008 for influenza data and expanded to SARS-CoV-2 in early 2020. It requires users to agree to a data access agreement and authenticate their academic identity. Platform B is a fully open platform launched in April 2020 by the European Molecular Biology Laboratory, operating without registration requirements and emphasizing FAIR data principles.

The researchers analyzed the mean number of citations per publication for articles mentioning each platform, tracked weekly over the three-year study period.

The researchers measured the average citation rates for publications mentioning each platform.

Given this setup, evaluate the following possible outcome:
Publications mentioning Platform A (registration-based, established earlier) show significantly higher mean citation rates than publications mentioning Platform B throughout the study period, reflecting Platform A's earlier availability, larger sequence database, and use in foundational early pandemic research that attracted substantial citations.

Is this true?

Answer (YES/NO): NO